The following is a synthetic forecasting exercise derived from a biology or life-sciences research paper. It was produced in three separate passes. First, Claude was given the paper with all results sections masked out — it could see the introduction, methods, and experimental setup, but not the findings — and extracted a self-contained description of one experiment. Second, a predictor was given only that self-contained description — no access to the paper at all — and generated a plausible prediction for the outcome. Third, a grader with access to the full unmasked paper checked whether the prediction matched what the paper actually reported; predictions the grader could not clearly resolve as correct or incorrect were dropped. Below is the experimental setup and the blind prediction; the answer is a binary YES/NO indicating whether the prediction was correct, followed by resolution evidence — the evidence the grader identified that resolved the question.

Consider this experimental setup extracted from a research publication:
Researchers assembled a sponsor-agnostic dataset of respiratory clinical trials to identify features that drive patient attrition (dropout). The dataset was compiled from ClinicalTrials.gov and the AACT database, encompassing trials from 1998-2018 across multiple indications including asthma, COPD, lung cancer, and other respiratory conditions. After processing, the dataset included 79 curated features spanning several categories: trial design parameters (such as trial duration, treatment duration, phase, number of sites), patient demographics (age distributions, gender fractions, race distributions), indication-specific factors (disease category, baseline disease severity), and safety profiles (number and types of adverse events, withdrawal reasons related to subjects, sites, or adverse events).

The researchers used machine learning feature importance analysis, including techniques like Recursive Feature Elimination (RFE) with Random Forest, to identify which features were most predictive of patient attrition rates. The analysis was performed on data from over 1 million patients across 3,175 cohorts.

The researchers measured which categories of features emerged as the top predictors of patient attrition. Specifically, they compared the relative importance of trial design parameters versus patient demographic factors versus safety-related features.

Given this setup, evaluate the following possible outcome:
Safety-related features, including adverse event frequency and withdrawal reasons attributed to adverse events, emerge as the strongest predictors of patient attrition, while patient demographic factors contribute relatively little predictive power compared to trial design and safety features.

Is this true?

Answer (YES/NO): NO